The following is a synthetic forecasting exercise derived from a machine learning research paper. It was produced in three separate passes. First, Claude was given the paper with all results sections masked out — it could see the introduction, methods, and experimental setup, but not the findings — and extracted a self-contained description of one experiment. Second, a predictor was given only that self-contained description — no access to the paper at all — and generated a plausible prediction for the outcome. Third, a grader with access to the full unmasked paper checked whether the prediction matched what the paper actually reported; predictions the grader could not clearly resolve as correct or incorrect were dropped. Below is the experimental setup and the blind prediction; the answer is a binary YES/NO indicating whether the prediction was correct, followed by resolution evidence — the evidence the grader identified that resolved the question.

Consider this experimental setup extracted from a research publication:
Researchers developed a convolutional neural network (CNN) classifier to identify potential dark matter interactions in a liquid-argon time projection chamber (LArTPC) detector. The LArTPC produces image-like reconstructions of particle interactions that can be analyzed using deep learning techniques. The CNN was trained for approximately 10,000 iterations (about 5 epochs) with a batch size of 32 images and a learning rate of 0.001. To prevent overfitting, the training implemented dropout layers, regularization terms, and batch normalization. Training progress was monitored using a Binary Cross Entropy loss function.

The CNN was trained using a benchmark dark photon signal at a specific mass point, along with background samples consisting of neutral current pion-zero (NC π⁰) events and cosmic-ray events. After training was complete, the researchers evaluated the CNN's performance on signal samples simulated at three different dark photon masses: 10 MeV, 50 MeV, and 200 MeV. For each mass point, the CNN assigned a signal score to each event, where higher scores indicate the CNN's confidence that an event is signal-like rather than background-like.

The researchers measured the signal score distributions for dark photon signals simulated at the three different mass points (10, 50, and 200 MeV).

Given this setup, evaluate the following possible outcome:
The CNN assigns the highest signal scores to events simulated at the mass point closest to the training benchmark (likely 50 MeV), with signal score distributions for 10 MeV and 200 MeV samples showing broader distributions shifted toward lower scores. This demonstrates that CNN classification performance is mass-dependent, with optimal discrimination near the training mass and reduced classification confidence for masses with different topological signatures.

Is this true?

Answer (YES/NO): NO